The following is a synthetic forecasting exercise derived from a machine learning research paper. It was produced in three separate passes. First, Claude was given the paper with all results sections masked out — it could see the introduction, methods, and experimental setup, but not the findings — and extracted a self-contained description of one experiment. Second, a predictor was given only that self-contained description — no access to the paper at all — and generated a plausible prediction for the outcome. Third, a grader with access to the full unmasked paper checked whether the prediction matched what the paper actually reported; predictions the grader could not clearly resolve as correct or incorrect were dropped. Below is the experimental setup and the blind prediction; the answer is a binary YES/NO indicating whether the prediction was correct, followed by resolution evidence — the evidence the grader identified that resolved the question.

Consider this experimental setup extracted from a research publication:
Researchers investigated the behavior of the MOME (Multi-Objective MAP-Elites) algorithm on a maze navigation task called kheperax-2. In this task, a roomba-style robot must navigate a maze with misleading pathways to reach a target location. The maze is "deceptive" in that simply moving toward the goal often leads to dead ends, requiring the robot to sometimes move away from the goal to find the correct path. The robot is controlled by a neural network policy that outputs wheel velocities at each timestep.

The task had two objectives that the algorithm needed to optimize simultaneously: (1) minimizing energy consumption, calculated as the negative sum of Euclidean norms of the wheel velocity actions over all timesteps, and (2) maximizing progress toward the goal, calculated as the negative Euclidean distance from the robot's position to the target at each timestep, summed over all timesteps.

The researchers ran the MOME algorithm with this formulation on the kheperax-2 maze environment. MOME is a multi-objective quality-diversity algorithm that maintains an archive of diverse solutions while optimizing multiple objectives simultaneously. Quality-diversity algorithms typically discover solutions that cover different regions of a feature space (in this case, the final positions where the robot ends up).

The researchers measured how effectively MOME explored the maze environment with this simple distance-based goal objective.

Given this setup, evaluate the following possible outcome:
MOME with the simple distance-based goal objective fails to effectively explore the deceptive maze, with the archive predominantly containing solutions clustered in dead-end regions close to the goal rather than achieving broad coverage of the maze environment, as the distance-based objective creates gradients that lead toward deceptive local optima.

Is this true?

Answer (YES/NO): YES